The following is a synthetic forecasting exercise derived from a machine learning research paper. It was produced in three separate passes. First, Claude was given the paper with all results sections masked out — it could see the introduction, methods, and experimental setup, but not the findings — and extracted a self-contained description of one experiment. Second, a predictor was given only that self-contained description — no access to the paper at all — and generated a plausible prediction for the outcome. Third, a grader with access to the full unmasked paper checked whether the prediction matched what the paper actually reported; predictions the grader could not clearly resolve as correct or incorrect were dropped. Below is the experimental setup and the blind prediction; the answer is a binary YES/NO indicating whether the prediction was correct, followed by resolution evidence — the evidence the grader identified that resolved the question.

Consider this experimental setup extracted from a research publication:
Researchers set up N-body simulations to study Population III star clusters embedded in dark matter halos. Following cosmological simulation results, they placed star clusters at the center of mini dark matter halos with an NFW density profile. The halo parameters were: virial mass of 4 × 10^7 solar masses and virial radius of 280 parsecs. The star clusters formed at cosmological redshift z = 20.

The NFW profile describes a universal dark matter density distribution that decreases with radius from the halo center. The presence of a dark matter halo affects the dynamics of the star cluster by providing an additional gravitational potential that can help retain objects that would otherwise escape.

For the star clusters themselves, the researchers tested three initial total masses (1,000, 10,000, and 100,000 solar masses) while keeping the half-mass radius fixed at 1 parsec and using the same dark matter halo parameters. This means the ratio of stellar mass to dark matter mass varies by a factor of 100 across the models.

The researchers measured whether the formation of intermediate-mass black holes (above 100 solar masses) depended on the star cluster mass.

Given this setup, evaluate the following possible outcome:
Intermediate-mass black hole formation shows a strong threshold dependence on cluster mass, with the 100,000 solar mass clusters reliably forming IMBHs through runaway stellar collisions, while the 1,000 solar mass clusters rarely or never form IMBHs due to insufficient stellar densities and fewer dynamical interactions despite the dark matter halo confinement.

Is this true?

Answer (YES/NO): NO